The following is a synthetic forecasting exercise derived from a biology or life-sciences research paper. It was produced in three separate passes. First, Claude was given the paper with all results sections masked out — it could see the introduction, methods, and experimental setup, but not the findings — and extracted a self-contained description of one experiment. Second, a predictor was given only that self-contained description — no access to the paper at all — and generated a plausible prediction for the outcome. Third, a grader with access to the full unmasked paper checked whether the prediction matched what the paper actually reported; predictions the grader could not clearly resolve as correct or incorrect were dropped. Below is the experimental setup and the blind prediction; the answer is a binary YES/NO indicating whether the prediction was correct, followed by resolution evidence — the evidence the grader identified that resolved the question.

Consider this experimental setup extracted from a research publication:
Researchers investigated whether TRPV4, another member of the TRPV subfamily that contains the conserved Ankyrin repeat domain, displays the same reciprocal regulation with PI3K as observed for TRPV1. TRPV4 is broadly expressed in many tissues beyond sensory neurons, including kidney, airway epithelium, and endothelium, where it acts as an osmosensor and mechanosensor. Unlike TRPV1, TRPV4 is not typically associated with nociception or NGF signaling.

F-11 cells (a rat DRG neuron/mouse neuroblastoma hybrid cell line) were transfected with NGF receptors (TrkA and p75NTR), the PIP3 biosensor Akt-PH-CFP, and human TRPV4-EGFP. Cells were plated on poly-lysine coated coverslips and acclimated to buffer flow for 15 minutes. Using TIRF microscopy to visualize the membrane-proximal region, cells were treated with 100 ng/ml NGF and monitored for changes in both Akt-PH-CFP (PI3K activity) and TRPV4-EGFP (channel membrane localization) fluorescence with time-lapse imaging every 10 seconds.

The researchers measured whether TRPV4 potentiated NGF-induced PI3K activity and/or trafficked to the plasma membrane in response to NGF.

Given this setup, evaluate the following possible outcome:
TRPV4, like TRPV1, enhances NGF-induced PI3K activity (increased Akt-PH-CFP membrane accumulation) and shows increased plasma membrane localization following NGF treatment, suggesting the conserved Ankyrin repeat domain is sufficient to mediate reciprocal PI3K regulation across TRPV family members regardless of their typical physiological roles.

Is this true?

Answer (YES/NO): YES